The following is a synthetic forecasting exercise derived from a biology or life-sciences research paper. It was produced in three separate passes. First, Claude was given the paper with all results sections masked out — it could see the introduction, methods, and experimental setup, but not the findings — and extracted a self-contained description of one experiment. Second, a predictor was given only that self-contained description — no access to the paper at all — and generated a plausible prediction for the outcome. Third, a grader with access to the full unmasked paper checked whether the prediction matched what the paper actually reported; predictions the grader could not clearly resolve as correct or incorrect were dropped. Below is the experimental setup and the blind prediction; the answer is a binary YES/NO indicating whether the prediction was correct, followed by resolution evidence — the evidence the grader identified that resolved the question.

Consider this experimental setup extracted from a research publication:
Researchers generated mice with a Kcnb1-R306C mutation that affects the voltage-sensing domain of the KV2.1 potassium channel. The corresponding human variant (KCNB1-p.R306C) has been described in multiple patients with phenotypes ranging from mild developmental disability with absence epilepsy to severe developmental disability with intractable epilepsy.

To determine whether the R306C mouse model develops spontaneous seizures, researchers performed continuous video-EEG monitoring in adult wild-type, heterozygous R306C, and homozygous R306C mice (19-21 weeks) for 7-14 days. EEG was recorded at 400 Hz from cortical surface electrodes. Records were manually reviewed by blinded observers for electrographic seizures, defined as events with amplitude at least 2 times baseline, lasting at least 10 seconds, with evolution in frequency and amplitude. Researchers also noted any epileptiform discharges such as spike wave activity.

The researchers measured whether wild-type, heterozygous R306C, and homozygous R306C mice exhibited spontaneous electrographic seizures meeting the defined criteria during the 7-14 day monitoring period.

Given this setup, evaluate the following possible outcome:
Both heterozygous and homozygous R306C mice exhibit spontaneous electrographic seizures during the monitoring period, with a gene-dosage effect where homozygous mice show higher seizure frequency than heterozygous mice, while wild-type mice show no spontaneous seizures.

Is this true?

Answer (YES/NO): NO